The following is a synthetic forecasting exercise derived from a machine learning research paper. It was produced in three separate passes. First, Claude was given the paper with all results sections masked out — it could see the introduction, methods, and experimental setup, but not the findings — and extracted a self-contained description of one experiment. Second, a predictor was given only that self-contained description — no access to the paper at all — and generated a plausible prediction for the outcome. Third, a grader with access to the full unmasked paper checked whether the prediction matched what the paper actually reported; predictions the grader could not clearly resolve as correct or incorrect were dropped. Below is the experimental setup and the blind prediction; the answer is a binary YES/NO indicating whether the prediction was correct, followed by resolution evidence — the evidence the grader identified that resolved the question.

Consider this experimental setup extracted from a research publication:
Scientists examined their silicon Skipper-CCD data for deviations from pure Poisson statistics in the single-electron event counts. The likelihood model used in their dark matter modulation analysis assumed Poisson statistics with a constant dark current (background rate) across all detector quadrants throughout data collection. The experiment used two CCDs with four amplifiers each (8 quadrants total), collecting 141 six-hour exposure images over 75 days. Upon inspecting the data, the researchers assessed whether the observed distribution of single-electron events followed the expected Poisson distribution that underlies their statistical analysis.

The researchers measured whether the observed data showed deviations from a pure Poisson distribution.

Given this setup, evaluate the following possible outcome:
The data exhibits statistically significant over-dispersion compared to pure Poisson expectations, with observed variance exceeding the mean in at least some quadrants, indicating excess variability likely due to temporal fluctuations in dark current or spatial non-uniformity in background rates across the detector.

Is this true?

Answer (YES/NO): NO